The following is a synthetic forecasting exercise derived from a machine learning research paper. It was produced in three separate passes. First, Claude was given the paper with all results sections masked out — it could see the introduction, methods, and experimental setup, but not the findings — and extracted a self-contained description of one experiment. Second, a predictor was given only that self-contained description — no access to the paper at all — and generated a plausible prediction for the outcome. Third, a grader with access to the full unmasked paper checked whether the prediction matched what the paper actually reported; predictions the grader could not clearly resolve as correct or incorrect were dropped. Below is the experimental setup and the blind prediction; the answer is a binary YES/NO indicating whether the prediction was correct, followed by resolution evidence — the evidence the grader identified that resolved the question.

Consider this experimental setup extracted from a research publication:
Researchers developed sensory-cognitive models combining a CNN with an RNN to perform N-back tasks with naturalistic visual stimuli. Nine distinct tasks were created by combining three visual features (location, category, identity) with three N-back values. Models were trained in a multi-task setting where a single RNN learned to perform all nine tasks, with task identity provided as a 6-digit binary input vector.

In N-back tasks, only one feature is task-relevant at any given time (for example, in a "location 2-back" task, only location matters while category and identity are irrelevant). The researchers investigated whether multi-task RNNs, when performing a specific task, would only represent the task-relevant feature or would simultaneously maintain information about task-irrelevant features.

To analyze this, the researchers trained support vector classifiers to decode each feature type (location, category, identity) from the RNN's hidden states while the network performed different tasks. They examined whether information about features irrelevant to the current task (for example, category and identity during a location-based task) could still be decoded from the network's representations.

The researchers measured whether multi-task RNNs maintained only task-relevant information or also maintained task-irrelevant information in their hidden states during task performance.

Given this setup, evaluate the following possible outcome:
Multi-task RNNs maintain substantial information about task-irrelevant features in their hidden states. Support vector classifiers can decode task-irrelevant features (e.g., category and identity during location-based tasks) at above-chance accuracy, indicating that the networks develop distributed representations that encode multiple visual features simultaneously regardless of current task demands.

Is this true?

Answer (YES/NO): YES